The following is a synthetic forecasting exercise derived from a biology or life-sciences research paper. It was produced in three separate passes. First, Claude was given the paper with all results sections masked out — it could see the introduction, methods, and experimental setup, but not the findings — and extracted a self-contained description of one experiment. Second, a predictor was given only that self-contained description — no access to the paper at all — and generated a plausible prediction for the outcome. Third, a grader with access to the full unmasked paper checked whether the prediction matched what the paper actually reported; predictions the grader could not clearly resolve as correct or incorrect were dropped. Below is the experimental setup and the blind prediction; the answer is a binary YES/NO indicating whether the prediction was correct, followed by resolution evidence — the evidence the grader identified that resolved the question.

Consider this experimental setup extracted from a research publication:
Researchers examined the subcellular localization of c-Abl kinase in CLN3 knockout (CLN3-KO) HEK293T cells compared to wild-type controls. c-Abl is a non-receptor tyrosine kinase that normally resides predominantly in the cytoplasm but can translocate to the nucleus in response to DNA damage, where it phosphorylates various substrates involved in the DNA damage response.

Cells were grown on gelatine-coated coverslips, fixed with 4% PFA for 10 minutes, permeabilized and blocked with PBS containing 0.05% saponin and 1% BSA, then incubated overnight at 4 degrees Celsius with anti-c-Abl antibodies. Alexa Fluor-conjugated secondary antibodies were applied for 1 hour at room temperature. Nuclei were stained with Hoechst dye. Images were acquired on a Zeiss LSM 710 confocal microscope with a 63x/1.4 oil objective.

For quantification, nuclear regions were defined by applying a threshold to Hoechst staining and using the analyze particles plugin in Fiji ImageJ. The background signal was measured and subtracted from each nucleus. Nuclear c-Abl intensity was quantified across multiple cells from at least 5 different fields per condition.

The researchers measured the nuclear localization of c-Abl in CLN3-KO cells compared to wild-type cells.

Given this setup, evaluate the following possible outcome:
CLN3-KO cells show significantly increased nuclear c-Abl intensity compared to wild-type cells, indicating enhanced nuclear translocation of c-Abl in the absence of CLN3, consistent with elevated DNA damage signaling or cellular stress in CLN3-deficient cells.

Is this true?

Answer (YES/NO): YES